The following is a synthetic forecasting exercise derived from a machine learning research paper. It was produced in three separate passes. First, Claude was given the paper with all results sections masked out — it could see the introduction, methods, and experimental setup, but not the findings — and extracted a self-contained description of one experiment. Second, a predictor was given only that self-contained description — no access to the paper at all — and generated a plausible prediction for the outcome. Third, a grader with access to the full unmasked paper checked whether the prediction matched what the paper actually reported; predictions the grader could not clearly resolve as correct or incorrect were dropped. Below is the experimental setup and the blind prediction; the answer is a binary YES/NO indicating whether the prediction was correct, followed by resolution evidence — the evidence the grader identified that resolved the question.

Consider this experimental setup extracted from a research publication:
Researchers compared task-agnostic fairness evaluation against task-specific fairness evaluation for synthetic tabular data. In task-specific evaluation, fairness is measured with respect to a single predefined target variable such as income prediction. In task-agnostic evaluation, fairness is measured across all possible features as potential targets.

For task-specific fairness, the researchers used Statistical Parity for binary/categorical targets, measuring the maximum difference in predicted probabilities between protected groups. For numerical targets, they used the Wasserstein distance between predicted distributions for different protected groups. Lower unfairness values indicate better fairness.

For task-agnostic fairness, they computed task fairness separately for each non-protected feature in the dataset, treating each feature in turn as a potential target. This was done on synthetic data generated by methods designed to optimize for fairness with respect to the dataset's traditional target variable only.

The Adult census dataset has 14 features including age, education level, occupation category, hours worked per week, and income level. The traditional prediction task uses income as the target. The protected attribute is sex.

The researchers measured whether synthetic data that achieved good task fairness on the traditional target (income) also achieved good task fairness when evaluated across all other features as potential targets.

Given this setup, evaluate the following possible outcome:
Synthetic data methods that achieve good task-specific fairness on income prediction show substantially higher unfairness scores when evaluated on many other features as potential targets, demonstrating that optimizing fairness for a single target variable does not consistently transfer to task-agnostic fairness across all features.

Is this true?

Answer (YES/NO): YES